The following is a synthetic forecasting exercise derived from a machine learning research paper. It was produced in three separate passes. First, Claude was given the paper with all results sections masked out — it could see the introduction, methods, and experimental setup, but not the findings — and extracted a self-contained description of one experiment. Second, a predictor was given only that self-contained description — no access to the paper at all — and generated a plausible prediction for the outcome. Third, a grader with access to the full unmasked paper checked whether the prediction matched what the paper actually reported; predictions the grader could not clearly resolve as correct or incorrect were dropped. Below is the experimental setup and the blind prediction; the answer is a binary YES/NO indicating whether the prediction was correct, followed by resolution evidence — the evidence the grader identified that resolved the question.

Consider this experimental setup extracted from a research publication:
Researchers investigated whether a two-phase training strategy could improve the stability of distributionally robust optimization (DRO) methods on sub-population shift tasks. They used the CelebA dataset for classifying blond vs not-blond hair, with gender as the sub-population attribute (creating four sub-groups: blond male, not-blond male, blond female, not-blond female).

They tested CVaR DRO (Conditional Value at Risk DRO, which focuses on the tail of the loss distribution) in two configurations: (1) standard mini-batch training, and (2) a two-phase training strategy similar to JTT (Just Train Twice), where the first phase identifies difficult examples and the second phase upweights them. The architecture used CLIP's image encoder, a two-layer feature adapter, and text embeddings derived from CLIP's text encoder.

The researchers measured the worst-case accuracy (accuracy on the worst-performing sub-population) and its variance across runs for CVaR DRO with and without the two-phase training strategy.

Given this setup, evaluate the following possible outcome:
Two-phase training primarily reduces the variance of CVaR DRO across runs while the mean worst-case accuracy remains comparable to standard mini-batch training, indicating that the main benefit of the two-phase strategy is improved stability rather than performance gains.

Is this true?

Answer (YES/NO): NO